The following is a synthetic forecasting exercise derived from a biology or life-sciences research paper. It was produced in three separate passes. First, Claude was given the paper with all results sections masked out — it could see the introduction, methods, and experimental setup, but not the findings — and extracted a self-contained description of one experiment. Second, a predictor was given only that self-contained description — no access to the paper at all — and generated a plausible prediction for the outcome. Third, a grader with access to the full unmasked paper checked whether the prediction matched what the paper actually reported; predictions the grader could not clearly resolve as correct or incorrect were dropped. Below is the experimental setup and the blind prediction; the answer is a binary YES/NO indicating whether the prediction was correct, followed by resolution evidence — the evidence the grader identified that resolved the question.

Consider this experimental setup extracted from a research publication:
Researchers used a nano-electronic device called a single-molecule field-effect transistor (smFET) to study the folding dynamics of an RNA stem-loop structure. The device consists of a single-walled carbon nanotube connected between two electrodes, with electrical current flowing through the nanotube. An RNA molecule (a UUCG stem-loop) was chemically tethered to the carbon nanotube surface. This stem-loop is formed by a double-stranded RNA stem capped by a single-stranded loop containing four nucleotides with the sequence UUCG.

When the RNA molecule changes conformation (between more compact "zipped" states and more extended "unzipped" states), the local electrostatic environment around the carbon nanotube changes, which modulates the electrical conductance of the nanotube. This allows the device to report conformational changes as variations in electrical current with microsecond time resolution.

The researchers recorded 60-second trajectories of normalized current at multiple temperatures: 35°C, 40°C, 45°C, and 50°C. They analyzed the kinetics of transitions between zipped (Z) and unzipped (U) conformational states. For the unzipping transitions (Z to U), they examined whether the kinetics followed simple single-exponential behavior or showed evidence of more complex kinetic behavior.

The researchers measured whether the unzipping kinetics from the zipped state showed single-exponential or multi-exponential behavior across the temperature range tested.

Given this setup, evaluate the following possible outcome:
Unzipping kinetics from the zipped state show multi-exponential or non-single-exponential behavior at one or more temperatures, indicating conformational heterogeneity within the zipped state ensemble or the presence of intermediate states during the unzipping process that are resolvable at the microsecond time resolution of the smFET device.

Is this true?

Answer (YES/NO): YES